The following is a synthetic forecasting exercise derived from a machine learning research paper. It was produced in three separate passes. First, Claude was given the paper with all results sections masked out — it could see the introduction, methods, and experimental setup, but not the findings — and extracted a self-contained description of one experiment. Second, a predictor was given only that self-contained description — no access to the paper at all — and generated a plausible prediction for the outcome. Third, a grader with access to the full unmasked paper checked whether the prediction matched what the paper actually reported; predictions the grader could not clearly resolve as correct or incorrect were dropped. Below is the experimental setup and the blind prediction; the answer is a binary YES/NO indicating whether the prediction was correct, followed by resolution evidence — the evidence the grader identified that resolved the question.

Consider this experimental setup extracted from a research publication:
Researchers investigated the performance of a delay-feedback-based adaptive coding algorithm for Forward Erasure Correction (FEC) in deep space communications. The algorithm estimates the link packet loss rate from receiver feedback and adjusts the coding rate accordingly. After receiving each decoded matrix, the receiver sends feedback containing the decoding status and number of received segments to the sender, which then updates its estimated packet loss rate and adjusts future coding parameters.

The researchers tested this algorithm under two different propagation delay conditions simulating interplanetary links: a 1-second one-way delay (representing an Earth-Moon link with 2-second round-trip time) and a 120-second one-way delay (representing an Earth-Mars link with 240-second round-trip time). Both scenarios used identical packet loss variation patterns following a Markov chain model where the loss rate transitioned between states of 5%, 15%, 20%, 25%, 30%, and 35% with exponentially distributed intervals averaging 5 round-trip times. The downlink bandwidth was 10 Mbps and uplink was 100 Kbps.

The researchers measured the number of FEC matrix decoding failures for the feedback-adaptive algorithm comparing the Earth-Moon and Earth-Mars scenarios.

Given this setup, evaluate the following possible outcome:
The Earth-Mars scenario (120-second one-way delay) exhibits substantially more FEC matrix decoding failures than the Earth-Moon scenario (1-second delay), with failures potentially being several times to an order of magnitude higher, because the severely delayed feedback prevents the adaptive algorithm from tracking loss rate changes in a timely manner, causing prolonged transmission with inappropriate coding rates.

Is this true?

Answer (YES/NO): NO